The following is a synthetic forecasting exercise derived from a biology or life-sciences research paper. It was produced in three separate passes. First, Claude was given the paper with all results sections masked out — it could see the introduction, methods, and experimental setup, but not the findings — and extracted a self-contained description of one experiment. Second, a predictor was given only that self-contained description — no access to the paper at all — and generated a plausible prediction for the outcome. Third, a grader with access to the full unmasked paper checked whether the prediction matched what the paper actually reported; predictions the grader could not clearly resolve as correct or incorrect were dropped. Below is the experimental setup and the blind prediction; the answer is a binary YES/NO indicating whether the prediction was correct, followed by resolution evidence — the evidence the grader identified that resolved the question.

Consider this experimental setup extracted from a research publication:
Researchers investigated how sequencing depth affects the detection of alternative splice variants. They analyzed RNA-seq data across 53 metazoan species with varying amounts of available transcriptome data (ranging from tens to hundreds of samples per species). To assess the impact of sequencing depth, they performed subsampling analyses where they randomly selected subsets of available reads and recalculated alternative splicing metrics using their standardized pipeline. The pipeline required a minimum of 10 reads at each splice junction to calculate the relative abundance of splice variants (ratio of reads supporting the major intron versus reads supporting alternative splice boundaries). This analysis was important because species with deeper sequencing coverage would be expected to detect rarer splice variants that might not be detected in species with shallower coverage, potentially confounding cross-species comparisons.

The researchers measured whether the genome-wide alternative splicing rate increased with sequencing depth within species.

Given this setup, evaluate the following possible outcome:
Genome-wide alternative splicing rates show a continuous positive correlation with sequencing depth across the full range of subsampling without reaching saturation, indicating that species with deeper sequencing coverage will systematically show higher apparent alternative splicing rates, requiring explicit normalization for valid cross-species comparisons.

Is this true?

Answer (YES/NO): NO